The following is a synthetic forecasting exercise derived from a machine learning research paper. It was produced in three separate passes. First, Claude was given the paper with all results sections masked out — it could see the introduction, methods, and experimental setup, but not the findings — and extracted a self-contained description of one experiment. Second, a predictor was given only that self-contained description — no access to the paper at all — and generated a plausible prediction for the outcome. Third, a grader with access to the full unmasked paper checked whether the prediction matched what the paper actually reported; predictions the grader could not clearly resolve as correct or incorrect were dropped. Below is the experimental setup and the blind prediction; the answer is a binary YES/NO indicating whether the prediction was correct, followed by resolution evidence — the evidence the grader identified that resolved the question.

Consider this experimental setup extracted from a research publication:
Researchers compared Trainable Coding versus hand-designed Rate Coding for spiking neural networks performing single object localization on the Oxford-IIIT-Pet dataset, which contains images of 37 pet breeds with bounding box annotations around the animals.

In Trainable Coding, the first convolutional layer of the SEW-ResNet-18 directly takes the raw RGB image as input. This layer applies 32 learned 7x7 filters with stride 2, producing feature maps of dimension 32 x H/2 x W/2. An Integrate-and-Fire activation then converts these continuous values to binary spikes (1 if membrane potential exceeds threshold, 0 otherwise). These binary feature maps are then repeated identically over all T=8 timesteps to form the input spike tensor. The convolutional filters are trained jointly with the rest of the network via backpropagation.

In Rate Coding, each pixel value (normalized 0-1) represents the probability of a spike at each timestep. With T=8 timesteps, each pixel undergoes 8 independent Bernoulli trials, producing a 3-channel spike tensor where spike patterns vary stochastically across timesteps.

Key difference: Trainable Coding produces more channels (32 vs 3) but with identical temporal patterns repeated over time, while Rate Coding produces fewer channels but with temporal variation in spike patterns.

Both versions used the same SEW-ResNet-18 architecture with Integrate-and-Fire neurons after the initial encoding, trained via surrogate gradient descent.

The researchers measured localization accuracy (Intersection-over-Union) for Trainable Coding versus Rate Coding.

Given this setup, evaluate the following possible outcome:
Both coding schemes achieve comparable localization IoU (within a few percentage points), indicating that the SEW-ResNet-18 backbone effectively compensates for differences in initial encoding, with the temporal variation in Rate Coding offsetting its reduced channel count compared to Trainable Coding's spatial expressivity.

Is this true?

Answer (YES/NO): YES